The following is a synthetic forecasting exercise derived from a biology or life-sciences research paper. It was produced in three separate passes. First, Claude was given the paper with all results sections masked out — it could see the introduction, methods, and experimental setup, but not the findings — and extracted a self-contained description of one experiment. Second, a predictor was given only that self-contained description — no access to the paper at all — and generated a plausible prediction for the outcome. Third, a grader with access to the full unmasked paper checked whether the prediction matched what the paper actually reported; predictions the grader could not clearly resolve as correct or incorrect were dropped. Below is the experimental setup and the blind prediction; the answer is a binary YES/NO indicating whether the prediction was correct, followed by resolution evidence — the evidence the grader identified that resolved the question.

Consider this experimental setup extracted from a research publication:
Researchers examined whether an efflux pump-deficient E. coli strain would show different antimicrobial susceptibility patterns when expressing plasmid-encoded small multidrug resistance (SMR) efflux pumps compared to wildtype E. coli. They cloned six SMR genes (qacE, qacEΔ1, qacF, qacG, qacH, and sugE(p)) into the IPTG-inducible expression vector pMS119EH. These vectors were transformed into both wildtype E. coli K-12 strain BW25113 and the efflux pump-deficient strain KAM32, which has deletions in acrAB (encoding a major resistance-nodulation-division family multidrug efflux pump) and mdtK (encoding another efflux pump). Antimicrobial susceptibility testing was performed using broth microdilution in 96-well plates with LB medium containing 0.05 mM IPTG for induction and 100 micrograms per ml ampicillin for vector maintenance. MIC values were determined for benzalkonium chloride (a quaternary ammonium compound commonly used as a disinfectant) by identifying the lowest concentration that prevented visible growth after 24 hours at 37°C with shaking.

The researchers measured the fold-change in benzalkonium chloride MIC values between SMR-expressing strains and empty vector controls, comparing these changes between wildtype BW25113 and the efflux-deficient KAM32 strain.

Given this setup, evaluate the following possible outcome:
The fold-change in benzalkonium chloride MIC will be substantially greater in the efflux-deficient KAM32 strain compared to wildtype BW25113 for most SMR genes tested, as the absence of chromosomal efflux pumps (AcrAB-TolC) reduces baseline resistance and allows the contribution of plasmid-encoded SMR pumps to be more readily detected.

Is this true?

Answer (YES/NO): NO